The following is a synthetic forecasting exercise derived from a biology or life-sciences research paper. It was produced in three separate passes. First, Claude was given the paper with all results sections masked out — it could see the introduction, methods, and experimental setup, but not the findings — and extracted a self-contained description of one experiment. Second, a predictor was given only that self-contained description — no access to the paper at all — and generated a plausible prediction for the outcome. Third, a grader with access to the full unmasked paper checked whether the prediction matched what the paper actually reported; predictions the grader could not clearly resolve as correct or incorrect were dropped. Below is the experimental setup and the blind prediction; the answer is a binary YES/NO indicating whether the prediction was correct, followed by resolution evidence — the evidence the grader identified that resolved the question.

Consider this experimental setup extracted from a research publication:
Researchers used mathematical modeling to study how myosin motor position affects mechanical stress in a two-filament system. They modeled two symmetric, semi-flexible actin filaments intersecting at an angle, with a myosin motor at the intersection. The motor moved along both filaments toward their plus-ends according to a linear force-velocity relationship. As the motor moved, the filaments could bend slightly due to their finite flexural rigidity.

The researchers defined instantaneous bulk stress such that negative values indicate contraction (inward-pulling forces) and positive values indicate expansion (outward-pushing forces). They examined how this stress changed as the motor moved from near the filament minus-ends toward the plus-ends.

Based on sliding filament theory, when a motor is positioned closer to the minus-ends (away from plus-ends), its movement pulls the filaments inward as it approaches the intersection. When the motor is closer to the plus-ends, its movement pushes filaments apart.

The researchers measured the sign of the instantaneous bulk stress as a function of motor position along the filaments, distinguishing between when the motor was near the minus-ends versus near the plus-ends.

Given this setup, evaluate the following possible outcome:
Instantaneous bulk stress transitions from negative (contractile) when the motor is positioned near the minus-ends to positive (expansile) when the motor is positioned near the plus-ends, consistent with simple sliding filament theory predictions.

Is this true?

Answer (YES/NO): YES